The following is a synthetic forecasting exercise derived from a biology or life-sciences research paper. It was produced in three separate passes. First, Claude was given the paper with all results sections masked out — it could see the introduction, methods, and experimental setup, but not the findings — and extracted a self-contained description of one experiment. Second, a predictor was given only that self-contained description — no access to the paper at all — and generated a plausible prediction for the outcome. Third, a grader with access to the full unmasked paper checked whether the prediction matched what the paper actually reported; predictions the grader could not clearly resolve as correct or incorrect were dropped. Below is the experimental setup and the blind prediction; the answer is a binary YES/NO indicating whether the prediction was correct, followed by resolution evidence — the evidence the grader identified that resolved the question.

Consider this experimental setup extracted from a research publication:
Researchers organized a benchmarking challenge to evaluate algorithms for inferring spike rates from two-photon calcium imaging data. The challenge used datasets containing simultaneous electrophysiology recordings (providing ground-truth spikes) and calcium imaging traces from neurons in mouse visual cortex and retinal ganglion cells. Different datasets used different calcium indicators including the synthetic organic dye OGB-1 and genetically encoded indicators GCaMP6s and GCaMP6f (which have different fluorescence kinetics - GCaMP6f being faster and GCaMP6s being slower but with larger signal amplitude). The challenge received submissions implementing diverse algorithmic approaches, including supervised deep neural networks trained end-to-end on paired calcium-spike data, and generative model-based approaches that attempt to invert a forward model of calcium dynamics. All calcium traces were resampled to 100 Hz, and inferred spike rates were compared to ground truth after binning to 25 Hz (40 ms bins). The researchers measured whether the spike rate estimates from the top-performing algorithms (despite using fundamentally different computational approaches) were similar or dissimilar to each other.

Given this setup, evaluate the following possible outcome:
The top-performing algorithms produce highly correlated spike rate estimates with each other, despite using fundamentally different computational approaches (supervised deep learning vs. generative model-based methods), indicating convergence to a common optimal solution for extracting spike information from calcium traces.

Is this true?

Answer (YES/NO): YES